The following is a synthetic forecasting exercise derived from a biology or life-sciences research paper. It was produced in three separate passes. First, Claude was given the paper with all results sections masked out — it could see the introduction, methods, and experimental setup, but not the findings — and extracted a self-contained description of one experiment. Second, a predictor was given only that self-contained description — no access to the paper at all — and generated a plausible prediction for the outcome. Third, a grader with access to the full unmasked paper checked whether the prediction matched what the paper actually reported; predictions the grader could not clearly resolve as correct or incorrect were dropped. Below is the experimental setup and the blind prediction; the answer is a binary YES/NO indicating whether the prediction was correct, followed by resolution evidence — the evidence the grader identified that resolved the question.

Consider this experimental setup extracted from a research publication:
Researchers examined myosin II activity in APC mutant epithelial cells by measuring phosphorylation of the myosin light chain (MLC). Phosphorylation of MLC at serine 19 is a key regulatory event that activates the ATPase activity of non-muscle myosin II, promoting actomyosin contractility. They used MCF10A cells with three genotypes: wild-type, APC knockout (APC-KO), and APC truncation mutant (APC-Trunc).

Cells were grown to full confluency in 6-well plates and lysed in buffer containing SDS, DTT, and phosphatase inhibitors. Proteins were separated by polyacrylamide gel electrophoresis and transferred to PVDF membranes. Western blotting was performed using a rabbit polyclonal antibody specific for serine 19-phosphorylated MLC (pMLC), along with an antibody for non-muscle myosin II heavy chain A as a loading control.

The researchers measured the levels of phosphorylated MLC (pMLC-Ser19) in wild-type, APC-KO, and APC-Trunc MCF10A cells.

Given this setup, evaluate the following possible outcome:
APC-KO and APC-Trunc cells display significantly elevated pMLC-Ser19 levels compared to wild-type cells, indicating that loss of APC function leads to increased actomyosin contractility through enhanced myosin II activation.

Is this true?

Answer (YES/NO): NO